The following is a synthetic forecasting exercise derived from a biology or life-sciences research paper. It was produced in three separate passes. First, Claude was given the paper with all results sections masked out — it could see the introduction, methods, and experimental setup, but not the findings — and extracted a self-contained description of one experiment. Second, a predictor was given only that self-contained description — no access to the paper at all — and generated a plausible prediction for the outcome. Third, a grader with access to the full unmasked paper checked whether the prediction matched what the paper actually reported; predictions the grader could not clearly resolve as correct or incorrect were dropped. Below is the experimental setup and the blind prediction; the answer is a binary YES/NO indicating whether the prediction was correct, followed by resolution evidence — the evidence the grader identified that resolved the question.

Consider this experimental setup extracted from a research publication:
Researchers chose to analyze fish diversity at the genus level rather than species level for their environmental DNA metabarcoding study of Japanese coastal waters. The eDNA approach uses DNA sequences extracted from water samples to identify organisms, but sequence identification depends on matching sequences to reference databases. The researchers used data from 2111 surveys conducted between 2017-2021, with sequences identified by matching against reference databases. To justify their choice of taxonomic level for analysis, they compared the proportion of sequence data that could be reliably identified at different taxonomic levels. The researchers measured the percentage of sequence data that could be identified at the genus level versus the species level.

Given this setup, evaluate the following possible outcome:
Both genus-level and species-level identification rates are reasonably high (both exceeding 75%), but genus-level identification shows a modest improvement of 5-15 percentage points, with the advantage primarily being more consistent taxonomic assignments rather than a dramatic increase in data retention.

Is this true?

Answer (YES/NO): NO